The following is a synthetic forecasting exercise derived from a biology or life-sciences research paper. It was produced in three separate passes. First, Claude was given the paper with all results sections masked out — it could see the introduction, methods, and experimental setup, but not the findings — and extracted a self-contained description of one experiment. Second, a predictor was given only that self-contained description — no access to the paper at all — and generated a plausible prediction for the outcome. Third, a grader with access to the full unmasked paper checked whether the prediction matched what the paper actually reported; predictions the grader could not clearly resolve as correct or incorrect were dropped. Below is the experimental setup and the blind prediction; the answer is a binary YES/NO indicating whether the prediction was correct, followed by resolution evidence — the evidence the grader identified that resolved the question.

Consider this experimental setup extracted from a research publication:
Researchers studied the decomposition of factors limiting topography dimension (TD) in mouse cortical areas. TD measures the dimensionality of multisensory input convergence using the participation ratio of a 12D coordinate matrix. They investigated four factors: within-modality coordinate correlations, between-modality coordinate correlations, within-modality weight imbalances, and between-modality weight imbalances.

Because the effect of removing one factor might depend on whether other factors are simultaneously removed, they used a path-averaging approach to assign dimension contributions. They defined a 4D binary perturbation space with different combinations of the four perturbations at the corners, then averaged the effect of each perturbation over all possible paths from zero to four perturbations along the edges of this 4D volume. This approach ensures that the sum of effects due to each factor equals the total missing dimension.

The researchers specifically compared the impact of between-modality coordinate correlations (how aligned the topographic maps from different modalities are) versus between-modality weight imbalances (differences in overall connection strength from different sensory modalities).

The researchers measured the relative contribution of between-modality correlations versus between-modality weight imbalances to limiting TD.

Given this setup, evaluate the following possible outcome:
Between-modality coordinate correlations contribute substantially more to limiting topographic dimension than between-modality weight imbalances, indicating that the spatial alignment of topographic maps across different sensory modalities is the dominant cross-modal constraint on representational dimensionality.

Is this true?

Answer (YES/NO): NO